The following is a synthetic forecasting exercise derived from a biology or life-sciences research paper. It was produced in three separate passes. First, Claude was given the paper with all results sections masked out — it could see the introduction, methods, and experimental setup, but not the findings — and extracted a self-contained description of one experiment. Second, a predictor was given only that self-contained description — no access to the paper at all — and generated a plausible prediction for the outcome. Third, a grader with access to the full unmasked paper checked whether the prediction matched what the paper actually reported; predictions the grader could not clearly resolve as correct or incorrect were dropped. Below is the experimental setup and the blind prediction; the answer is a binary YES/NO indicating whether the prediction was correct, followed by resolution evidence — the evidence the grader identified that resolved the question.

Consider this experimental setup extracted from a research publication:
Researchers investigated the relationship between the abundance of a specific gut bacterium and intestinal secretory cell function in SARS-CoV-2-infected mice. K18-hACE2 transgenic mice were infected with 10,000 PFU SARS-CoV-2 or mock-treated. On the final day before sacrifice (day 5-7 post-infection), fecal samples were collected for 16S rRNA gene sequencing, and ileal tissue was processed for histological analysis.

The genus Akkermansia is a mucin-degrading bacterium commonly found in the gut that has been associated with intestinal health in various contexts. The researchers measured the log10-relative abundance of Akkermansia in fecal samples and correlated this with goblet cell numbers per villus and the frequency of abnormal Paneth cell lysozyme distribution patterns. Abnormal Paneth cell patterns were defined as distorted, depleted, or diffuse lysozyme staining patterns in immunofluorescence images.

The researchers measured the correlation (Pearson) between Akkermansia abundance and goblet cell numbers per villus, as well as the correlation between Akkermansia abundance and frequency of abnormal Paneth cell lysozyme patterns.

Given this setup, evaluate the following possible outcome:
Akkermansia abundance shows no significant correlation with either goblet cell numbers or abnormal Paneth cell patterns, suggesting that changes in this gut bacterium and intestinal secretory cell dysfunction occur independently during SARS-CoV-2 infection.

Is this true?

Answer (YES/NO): NO